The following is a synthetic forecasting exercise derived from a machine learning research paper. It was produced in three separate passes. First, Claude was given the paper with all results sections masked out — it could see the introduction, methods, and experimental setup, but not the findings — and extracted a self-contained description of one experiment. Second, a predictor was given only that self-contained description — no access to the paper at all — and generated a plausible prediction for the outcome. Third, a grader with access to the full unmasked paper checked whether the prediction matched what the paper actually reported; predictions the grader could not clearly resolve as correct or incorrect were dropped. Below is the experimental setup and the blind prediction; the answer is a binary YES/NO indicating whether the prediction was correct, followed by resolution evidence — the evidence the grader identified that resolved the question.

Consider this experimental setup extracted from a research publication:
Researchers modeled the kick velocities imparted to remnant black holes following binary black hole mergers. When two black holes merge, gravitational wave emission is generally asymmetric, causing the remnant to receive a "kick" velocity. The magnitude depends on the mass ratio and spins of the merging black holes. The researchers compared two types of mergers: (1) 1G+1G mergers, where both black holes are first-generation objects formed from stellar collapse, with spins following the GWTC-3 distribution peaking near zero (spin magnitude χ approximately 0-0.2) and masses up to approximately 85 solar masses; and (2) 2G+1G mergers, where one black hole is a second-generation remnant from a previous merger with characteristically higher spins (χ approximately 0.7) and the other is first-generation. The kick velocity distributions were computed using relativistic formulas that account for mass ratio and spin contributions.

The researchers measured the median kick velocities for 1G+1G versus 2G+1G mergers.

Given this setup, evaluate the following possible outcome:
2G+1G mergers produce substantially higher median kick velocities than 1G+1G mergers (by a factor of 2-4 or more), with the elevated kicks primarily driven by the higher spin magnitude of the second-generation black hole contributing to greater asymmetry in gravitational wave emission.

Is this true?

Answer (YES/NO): NO